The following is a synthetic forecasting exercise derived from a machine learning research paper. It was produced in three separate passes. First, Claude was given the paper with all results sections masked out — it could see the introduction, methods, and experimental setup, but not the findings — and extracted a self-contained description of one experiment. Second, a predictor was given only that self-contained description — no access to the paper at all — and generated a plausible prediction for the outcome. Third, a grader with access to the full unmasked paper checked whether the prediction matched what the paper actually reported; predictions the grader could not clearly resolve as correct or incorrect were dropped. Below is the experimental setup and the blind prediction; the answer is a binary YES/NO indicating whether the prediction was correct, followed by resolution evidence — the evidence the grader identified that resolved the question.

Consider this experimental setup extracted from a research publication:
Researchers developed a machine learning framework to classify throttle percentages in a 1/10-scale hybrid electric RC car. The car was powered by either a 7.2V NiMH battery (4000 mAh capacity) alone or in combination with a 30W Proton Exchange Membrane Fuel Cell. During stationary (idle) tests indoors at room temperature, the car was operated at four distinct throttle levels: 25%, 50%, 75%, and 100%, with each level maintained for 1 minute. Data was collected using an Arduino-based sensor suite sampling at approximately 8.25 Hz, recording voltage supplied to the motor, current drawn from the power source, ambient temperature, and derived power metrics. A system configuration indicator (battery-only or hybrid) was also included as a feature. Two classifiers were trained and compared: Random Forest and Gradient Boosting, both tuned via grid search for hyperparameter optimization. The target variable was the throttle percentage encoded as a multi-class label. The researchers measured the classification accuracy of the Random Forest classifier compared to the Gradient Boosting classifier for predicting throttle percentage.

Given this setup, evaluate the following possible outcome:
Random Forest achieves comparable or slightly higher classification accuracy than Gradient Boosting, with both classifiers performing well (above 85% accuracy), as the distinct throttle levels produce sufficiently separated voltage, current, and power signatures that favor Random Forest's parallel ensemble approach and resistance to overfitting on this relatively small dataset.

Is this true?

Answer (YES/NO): NO